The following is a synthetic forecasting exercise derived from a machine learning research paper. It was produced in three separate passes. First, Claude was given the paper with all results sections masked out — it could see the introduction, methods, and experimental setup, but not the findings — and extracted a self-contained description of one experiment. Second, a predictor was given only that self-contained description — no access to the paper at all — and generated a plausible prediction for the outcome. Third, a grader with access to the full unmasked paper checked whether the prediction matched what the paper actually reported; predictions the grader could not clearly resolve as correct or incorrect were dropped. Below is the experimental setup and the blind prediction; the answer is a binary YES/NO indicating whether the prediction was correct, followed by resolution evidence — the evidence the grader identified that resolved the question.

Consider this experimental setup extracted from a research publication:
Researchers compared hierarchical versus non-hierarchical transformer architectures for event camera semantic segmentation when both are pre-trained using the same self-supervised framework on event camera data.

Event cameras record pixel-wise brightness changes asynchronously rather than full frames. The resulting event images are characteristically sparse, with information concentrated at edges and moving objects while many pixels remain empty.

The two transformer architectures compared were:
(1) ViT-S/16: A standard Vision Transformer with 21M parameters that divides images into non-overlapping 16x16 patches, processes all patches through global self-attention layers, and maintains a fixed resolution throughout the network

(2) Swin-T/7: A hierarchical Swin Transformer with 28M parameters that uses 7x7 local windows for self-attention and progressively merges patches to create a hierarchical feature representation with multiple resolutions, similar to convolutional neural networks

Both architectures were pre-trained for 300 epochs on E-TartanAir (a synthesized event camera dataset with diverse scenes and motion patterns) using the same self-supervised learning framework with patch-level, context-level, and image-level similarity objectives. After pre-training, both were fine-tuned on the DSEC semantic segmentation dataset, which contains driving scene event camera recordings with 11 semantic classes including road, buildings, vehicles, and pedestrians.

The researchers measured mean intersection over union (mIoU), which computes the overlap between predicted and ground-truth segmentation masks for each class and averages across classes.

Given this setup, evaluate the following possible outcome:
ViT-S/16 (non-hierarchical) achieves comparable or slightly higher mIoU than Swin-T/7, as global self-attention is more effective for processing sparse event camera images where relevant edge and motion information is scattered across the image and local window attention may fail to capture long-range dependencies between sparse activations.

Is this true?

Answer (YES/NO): NO